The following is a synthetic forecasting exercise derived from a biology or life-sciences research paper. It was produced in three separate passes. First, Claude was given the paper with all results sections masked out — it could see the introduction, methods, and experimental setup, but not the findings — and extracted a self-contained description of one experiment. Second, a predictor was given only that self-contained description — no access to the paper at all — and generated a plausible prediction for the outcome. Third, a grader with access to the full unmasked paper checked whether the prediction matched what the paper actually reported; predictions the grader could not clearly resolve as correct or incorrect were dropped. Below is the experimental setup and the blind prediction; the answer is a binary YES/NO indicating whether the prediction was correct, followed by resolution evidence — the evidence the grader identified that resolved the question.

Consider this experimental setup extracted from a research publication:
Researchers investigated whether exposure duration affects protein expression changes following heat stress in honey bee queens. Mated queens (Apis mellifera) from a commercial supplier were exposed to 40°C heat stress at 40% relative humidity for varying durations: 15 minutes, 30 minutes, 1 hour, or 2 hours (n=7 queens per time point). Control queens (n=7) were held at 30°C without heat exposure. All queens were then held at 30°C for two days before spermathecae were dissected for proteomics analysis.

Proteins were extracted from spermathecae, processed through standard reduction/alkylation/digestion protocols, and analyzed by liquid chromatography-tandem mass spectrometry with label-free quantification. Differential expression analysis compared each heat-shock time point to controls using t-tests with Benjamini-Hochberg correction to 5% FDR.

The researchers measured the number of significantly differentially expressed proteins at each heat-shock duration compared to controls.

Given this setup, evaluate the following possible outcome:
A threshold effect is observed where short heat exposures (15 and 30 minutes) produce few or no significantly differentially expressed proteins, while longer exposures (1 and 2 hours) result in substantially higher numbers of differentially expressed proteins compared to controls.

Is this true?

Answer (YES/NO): YES